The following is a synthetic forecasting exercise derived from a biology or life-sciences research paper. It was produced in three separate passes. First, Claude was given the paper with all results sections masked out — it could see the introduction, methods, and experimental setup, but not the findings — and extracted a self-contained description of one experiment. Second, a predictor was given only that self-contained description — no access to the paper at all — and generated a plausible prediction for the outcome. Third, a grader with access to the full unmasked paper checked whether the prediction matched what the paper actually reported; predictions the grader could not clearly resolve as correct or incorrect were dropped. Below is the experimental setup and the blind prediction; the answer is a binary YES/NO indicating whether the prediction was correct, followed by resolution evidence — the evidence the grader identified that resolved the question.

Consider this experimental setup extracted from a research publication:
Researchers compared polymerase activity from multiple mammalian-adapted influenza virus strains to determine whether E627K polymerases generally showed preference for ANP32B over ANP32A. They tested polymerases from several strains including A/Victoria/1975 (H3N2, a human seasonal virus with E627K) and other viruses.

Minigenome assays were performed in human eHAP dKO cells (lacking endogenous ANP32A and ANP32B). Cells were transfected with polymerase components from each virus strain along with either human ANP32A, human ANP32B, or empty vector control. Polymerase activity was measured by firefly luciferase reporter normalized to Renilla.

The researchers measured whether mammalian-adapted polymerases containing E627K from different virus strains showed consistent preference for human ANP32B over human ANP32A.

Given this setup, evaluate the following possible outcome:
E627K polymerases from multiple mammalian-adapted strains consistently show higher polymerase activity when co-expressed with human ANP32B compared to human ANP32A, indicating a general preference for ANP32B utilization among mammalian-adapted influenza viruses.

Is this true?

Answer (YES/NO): YES